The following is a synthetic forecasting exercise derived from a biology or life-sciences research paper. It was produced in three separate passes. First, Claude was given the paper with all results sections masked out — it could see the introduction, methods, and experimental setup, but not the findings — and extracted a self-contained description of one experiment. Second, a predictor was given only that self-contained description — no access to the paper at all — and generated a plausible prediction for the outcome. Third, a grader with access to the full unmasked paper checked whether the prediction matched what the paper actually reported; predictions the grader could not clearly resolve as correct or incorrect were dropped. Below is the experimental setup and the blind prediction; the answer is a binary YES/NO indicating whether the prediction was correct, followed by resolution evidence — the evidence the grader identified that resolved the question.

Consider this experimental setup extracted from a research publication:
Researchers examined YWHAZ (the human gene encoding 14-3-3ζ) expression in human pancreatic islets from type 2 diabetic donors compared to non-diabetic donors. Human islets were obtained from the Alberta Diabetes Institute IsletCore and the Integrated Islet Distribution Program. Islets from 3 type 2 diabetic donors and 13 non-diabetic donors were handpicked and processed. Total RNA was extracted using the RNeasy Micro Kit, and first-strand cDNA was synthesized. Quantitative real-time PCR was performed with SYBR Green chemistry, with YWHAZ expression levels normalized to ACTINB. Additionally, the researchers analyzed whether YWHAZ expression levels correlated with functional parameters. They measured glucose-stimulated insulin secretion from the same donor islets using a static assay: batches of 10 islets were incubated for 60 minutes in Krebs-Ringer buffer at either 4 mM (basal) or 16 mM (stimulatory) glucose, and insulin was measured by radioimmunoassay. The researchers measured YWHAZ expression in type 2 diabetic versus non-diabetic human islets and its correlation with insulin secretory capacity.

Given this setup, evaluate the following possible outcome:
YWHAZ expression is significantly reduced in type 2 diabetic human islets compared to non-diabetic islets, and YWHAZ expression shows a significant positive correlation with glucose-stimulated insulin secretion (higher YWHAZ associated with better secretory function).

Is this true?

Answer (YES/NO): NO